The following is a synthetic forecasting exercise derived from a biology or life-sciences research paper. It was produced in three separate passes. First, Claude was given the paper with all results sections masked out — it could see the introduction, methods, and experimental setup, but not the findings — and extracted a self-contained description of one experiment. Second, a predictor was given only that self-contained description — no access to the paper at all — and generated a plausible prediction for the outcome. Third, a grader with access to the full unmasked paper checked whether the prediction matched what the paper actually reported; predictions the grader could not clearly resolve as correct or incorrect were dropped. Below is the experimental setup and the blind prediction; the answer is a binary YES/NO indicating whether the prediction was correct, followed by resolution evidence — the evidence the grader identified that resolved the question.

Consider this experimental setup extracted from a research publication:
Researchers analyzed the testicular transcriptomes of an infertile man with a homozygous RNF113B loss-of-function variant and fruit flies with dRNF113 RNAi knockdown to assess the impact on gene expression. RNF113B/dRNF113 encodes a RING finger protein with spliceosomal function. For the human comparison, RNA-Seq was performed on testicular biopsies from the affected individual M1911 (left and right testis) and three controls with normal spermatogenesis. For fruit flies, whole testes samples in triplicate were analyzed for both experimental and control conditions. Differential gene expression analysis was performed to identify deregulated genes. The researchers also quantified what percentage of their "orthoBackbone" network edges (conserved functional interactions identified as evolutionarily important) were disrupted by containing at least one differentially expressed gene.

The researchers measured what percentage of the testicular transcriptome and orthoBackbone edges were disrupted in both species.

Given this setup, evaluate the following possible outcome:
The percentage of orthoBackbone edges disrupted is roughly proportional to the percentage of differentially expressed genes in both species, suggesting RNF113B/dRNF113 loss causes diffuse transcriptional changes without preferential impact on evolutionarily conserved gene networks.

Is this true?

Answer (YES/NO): NO